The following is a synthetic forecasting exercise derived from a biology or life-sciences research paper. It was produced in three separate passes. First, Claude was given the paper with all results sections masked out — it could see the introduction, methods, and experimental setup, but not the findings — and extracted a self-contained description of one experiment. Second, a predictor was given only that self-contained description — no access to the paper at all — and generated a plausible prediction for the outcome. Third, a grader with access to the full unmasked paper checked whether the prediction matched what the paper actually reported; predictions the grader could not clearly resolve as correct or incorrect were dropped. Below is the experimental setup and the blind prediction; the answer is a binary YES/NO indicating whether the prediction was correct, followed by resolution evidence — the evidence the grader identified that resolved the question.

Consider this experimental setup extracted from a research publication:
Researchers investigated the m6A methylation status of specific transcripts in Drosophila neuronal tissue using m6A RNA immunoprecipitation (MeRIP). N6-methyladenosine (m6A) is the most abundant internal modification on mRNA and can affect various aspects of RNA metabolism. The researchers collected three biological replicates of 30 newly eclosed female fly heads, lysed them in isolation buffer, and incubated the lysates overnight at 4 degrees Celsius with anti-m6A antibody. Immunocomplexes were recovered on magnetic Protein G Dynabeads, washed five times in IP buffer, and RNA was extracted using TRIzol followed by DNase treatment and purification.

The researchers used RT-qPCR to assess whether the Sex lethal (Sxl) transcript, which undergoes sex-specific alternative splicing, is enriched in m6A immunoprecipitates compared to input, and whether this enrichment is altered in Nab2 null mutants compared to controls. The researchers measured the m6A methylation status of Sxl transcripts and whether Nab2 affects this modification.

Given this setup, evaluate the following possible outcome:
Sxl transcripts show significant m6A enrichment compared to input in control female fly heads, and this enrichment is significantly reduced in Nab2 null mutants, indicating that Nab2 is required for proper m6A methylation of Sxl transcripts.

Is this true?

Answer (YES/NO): NO